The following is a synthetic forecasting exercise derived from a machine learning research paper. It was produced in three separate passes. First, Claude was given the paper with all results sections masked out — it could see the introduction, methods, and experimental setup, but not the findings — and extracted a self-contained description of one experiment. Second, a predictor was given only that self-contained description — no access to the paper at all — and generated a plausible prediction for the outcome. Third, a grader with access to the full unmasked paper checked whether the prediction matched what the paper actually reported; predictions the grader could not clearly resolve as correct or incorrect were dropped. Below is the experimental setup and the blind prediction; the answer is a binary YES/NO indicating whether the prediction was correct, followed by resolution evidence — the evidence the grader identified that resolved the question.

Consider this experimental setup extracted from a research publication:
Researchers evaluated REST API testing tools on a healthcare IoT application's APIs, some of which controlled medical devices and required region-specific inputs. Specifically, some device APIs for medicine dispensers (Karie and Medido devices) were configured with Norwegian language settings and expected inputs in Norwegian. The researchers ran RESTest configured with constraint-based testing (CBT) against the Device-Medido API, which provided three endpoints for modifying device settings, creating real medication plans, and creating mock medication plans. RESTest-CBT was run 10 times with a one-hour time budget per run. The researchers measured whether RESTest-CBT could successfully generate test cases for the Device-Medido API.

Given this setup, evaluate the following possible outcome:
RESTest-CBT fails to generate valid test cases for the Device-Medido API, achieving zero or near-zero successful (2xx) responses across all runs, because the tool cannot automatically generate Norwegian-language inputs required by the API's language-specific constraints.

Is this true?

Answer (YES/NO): NO